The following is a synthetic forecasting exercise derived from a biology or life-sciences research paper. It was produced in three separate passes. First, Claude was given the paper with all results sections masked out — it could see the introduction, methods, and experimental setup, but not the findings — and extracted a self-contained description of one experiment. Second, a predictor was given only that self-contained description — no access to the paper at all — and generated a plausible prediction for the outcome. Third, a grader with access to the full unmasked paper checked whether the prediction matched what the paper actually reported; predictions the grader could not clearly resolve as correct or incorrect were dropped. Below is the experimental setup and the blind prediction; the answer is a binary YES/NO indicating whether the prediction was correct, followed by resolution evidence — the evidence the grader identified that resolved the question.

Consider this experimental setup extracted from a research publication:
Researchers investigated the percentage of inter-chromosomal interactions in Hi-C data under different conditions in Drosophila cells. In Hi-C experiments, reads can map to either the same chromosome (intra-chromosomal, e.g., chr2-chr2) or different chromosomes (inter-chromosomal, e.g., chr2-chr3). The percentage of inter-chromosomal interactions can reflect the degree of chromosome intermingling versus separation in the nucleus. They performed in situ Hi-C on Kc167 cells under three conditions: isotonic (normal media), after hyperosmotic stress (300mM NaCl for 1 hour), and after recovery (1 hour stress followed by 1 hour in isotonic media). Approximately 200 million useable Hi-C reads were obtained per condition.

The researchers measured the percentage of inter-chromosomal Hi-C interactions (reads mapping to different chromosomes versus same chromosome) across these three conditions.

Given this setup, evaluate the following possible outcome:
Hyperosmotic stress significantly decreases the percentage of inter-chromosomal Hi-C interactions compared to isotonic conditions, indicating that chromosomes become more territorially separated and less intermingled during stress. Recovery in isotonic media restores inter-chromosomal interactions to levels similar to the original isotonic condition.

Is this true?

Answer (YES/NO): NO